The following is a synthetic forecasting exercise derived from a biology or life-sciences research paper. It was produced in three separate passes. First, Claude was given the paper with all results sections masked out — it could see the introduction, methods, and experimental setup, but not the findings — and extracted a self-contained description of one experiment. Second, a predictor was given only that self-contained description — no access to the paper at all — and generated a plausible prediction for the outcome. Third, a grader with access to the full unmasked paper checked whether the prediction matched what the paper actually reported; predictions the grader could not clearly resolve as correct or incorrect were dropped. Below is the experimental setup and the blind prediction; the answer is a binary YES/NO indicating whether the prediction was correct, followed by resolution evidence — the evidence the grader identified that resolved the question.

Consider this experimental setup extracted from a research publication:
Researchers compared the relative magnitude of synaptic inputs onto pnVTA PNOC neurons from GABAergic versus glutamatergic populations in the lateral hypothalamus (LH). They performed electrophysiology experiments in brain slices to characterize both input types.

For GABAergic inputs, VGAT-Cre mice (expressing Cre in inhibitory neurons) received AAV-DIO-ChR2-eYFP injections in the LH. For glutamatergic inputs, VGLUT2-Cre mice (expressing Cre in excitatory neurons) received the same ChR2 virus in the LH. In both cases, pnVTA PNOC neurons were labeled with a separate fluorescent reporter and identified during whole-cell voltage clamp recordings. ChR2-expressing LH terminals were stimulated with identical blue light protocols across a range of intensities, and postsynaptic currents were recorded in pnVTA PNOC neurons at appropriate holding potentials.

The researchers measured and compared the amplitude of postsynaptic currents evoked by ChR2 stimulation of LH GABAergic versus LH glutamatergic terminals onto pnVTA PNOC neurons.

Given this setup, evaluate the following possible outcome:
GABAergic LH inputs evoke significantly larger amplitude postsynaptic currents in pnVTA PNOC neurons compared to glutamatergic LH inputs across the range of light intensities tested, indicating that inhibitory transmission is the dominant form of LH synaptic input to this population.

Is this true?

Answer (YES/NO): YES